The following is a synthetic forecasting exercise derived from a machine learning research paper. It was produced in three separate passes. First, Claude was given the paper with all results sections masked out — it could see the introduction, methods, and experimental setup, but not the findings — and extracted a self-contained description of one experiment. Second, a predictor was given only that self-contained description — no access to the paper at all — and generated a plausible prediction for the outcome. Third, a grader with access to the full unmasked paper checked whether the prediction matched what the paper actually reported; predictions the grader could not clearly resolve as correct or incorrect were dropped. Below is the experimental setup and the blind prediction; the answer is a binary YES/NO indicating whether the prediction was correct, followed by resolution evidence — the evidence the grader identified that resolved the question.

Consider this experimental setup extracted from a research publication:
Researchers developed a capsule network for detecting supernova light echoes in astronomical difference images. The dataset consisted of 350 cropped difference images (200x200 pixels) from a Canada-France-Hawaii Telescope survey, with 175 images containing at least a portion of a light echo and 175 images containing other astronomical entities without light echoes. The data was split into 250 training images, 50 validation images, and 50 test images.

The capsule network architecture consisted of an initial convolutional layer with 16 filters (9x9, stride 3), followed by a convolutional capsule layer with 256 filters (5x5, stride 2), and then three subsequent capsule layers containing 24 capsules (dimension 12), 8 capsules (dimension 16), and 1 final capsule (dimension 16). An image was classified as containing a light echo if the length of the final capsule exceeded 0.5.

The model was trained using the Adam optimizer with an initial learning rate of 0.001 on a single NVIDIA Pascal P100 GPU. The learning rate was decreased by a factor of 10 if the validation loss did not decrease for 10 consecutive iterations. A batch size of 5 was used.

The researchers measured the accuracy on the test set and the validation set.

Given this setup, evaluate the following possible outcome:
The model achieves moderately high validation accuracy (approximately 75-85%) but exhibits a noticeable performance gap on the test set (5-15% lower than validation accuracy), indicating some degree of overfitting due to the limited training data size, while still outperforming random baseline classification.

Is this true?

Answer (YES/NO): NO